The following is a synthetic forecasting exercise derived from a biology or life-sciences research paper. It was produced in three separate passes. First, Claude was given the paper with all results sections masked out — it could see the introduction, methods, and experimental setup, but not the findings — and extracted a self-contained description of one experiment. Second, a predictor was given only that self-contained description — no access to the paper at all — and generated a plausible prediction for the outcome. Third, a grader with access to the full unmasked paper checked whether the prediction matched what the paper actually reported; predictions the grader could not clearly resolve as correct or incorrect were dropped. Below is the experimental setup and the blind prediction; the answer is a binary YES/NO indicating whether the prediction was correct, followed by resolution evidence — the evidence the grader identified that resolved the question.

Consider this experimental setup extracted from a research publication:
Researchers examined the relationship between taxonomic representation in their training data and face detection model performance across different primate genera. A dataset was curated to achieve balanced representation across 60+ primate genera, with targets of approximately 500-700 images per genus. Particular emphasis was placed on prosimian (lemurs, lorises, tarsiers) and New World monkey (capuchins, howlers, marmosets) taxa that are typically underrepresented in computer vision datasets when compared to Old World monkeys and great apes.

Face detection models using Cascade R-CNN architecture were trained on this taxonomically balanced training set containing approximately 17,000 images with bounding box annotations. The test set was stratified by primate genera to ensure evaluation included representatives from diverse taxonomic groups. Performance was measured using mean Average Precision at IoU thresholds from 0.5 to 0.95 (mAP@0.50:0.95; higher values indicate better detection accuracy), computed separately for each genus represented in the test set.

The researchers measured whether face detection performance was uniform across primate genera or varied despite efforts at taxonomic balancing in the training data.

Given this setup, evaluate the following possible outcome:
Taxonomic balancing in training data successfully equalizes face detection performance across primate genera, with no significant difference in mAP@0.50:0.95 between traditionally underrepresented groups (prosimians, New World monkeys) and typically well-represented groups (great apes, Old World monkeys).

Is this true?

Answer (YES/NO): NO